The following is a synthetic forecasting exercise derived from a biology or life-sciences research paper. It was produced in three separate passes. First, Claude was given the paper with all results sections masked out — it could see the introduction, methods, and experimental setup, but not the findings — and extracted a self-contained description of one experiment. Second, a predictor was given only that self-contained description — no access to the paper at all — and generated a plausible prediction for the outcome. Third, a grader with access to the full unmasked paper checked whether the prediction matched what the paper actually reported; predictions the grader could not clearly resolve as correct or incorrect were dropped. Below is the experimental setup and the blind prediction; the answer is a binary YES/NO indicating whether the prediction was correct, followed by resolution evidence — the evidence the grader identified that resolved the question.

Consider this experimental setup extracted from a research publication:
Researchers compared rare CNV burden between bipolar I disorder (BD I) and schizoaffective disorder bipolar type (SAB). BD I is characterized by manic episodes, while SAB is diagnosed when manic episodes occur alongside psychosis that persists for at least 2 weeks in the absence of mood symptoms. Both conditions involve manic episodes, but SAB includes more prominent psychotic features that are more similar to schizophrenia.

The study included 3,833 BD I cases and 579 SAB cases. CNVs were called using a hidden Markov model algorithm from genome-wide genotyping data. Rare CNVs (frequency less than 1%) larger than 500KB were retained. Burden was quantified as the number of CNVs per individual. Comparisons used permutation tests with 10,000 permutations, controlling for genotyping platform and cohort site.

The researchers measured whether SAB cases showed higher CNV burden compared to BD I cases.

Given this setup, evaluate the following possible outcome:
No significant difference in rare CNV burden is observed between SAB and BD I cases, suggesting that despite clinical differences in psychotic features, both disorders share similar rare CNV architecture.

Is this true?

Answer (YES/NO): NO